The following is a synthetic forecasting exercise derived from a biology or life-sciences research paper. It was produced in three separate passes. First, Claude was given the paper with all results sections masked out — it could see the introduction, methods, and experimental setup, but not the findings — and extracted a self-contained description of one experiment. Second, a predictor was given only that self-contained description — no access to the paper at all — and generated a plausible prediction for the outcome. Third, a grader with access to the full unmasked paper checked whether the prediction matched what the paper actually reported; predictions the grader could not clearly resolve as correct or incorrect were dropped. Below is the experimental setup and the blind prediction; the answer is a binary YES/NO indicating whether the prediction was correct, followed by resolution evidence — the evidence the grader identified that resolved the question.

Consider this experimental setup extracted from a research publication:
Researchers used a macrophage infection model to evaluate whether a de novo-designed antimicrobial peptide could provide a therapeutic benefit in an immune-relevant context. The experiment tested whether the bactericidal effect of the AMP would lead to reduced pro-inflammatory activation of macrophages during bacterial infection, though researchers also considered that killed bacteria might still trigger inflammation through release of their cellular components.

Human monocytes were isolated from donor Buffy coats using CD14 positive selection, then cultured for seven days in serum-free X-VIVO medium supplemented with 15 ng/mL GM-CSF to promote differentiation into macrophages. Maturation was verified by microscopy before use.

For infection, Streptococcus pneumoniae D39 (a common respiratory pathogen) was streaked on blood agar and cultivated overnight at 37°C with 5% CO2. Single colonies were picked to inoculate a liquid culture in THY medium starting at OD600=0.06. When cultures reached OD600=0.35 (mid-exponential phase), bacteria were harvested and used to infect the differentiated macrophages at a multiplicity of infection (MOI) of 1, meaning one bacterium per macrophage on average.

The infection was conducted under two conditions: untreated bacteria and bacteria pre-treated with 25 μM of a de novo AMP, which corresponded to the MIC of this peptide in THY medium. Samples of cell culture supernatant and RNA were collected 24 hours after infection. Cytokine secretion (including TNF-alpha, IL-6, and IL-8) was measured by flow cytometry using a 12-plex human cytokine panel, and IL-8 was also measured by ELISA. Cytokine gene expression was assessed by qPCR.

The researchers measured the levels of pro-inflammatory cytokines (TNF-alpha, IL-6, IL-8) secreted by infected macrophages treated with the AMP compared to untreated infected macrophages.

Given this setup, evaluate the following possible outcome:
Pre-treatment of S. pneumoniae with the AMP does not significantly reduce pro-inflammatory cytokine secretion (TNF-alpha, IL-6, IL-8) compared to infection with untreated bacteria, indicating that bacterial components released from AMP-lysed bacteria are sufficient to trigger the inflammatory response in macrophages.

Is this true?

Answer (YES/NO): NO